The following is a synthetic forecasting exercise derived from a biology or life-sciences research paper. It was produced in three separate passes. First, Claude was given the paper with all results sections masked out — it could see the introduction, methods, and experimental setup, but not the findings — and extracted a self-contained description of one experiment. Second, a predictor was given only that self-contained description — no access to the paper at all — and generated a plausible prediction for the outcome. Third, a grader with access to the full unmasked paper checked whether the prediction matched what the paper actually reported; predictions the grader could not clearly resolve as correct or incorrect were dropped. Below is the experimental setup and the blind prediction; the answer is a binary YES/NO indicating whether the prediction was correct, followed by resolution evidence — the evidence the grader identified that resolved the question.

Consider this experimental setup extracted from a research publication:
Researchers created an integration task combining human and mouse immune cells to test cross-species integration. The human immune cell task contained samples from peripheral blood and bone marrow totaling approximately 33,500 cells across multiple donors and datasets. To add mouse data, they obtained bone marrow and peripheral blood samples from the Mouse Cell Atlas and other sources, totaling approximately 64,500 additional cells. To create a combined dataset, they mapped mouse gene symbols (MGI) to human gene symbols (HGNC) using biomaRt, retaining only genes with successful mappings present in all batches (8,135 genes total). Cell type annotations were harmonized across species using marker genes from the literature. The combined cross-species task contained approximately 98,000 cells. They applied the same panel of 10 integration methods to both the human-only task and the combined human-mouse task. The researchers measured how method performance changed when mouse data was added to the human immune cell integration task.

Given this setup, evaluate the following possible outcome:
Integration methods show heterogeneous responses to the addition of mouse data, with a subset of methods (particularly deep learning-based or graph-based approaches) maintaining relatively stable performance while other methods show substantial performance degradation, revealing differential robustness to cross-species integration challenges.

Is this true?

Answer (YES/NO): NO